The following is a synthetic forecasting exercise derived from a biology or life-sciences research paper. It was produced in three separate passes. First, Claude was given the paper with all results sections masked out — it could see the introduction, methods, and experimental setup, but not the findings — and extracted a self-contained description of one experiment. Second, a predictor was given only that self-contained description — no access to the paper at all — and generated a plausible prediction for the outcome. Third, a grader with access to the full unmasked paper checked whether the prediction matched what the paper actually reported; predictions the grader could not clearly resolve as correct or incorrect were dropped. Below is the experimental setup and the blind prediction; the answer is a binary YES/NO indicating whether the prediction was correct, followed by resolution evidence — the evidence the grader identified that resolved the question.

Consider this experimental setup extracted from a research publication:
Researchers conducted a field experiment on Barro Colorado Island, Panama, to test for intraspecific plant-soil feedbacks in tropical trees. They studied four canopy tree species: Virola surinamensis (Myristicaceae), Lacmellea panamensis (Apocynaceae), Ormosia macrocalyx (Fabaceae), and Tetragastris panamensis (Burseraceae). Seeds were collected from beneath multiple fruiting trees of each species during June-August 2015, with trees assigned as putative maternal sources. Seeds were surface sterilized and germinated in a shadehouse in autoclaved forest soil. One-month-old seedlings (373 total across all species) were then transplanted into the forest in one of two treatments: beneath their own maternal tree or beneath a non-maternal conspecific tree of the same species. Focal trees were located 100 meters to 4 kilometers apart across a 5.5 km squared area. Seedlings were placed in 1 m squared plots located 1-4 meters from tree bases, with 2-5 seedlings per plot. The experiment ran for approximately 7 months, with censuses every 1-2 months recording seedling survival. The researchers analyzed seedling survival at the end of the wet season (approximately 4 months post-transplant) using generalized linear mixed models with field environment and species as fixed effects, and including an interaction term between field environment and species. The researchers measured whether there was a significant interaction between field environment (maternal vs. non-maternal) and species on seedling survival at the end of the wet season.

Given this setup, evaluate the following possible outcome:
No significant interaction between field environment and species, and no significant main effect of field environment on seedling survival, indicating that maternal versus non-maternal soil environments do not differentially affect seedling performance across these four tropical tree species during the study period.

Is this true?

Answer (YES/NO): NO